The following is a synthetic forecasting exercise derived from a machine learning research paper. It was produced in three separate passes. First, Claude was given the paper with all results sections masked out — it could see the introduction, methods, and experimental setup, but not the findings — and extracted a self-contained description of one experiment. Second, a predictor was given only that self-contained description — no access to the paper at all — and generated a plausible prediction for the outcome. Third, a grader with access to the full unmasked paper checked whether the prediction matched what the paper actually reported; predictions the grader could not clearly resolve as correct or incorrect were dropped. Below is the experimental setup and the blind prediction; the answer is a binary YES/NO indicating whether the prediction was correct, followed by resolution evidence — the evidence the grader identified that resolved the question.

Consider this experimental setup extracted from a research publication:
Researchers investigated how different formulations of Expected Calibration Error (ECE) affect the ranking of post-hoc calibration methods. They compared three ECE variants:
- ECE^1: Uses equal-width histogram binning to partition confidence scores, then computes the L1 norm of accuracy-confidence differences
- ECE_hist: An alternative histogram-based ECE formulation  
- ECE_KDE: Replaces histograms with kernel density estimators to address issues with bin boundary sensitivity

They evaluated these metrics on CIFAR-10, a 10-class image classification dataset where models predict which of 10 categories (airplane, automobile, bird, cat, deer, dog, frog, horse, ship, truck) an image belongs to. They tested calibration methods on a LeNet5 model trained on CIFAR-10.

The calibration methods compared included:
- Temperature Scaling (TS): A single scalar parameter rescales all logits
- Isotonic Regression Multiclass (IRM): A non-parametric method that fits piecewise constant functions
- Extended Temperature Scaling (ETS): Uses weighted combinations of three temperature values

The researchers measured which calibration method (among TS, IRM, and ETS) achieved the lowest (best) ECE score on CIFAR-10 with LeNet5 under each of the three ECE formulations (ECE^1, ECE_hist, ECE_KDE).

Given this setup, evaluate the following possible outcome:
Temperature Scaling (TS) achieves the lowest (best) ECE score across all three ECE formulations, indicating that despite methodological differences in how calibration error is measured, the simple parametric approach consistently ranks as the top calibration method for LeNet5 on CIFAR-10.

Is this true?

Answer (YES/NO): NO